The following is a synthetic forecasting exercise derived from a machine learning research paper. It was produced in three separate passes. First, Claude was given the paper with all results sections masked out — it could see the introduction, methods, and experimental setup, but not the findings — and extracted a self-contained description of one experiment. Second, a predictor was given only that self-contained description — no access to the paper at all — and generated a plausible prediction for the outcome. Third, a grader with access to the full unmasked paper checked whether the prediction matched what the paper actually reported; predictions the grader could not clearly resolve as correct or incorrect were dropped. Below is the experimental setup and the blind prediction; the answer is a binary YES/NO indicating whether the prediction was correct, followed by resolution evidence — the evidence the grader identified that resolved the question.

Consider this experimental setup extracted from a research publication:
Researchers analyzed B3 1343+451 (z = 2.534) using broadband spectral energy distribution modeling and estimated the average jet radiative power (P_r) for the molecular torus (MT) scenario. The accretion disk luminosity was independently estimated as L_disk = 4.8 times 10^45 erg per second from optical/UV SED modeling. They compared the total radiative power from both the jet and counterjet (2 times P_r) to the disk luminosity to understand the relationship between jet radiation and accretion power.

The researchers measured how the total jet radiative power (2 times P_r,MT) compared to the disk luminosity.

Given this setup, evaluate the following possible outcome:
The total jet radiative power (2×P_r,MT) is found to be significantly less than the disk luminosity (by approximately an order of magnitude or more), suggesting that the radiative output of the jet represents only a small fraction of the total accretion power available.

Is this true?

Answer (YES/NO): NO